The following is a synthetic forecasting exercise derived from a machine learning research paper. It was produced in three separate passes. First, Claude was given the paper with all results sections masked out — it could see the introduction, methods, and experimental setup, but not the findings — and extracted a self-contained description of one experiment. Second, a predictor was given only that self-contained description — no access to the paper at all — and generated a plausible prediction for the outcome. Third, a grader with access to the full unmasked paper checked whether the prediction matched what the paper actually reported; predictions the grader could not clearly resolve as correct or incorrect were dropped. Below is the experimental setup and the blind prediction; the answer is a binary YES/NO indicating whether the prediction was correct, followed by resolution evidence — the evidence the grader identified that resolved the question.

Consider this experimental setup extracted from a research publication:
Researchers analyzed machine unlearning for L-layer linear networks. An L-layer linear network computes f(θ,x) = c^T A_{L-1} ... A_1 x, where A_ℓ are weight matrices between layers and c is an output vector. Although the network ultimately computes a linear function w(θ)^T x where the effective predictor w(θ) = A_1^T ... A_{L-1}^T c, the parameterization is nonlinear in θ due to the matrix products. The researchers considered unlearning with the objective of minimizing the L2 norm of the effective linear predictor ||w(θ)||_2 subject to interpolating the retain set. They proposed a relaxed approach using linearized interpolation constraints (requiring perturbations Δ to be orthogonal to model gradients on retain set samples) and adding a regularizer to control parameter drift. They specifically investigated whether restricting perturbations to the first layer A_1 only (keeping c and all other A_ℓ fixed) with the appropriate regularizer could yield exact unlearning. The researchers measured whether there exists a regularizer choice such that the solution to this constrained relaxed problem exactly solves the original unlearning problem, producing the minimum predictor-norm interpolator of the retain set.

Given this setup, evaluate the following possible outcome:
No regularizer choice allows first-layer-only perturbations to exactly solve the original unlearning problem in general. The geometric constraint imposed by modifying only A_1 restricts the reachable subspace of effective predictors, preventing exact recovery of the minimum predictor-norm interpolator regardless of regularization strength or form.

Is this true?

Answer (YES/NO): NO